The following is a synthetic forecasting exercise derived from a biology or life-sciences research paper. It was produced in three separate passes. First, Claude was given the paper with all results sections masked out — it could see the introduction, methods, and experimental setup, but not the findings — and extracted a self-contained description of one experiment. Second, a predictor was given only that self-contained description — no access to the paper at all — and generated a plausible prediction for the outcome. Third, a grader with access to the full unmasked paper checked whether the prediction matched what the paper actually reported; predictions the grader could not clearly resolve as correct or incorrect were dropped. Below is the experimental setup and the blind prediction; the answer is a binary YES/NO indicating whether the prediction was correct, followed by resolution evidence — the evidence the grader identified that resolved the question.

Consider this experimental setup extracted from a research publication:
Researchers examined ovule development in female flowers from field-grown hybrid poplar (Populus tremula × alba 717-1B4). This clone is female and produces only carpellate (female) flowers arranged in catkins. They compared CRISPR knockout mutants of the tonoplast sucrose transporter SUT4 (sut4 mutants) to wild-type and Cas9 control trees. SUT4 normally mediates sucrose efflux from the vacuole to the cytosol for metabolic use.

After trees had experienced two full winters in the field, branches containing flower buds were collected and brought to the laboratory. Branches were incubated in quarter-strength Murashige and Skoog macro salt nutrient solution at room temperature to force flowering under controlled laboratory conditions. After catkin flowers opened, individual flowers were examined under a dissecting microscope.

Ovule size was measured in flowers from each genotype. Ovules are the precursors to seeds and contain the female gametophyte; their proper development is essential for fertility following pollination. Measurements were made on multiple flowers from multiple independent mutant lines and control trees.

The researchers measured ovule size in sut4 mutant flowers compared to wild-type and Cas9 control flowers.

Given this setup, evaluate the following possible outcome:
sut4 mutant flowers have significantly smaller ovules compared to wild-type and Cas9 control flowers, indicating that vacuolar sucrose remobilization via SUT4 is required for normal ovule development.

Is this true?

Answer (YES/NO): YES